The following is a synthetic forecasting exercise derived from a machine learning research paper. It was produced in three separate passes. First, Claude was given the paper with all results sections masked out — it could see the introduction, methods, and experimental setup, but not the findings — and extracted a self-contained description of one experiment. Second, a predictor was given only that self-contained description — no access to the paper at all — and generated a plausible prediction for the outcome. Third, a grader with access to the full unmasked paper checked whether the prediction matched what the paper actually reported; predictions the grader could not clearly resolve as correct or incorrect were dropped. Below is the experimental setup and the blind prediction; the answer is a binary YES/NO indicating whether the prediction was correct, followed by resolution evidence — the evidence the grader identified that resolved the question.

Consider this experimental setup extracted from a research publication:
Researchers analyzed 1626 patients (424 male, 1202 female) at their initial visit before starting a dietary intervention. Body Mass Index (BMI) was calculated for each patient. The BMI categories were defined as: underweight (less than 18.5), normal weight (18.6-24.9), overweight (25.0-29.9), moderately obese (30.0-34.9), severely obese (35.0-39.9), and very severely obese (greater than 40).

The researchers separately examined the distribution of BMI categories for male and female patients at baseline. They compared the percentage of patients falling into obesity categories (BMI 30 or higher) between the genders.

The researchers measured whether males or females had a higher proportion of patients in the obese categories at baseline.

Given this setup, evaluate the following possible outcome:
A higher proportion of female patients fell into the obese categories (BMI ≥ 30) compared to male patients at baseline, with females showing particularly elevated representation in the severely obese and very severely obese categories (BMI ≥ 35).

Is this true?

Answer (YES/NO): NO